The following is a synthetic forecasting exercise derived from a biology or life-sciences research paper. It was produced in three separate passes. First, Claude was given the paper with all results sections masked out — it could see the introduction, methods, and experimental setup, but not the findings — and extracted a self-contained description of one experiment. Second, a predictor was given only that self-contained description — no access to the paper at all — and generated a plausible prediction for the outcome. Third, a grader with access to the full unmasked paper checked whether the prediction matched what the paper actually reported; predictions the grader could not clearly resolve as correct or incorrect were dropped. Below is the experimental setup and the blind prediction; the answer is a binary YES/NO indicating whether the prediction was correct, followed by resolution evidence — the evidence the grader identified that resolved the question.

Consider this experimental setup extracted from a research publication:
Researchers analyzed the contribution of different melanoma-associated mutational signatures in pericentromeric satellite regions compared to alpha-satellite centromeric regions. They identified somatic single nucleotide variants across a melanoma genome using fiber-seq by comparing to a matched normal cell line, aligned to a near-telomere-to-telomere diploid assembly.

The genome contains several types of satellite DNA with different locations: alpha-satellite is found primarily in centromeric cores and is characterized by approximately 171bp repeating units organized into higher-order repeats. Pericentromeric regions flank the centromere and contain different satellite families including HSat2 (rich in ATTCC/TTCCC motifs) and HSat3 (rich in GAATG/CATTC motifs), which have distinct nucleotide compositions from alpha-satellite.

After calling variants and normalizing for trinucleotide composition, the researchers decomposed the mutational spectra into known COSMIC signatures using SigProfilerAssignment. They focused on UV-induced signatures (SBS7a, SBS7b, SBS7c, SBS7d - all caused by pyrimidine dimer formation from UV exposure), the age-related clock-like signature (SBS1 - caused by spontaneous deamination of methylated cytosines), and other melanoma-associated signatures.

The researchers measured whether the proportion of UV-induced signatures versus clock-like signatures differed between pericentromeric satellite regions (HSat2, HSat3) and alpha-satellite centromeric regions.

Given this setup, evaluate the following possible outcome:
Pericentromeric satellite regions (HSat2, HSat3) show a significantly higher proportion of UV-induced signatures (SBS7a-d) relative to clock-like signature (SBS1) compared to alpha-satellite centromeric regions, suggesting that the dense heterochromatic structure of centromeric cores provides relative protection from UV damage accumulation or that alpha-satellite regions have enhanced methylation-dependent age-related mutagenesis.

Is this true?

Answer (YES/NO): NO